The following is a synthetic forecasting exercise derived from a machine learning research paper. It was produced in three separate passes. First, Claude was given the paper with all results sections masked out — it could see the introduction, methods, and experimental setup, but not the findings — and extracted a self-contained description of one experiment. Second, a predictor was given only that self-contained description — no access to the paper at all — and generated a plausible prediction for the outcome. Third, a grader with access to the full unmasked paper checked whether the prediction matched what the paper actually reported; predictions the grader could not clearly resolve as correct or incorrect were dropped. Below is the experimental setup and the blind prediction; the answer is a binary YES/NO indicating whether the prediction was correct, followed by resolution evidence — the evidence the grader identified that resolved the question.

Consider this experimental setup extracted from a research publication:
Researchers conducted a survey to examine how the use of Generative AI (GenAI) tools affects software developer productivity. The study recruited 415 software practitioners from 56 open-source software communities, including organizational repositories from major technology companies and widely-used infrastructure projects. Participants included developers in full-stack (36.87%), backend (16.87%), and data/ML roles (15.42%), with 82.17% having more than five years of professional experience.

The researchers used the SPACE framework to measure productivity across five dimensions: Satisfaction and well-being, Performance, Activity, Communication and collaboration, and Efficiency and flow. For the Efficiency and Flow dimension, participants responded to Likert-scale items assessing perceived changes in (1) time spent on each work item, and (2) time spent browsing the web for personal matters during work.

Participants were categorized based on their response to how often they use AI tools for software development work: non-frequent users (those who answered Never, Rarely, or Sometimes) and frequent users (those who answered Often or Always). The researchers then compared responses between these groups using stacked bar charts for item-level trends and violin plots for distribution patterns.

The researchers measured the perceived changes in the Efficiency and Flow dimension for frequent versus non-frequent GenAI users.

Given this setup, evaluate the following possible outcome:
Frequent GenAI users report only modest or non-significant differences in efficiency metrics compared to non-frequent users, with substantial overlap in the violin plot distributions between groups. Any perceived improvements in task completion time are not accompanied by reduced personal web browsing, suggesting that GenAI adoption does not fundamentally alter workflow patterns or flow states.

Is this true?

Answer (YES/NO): NO